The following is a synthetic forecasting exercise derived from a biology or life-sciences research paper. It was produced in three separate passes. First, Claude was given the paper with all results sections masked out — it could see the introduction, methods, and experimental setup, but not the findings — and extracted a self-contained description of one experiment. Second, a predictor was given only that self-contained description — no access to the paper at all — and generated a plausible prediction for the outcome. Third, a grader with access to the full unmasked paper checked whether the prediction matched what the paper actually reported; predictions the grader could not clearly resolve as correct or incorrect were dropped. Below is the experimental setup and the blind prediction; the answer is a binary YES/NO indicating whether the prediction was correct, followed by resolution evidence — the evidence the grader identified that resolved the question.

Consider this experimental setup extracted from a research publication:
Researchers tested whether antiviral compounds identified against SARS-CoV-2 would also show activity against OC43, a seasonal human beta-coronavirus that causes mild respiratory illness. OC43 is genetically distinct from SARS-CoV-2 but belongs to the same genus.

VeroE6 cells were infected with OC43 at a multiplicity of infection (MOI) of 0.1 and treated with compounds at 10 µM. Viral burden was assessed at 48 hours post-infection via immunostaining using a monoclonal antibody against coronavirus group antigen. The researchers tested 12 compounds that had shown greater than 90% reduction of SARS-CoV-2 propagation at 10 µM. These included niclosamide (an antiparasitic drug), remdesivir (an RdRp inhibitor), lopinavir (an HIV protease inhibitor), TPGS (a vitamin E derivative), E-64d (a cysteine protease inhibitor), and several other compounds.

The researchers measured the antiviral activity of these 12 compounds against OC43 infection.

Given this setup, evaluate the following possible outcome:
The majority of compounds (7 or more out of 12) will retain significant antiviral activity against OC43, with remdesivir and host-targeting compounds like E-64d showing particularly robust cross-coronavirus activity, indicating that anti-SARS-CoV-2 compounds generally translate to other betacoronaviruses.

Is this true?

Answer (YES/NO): NO